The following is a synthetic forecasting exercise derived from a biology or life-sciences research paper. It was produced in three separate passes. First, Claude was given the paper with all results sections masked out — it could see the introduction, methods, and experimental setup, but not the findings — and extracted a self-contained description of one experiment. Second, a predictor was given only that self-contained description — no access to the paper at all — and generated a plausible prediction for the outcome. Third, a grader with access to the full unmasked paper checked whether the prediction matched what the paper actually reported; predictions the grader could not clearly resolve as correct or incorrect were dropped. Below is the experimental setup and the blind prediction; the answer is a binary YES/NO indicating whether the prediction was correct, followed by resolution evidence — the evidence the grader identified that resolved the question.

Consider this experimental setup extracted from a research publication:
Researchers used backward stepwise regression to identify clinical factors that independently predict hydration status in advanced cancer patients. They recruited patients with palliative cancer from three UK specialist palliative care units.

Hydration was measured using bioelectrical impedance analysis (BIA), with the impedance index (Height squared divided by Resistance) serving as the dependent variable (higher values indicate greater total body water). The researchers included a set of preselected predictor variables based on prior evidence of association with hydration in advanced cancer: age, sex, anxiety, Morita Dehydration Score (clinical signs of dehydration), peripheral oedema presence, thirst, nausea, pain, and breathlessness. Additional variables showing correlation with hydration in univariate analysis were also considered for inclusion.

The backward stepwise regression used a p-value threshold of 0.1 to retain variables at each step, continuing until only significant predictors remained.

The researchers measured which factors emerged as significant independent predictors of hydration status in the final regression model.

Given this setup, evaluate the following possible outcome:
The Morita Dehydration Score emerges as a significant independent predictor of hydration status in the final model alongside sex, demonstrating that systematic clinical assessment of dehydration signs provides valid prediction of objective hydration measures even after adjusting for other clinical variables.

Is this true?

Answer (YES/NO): YES